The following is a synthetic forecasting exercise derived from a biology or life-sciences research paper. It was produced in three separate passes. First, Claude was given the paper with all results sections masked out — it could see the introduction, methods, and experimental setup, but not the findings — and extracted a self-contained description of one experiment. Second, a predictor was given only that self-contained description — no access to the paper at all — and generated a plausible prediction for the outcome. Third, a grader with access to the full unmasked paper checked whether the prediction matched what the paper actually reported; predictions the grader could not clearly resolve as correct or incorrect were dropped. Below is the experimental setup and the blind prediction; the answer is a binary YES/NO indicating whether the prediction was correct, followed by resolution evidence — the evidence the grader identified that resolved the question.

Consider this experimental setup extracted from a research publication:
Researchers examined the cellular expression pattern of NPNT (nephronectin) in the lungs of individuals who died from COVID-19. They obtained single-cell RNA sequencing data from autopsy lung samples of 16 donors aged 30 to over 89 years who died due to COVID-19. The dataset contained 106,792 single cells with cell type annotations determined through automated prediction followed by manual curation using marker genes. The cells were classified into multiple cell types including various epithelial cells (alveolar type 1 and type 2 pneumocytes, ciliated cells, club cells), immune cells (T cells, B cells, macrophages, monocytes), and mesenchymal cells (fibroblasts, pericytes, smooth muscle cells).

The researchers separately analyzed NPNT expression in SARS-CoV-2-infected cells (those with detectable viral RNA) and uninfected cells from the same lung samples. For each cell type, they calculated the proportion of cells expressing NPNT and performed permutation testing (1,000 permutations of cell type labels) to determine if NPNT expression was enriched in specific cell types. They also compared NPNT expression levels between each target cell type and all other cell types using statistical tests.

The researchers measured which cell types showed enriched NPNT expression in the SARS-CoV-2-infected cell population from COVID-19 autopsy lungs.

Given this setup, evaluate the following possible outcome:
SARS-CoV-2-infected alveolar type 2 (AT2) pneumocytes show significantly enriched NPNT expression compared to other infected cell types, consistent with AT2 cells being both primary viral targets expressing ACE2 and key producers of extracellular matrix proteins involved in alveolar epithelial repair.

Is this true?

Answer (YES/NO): NO